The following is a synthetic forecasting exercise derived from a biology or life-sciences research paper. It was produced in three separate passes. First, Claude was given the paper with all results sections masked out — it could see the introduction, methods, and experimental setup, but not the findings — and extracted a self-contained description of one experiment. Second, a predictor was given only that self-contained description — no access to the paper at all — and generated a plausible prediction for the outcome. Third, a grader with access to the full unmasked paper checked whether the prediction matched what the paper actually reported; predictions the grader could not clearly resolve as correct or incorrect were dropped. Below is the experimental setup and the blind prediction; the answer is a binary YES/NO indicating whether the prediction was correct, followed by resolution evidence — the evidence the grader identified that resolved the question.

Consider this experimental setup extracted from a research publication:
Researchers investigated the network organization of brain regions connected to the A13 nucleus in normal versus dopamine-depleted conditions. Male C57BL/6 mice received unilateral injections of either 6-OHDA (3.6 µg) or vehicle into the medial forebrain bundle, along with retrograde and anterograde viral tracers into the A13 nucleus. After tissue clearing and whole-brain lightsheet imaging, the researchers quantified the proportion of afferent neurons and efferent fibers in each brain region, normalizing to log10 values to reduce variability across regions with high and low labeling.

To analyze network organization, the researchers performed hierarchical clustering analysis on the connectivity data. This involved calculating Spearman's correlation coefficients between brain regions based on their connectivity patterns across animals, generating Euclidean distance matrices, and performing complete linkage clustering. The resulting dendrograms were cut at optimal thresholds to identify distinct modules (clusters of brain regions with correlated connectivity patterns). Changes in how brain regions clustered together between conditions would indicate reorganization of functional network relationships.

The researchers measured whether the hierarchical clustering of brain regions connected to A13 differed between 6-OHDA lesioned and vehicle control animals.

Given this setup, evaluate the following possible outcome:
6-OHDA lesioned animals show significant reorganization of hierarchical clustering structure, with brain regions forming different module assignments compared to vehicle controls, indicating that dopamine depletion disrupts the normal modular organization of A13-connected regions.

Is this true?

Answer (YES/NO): YES